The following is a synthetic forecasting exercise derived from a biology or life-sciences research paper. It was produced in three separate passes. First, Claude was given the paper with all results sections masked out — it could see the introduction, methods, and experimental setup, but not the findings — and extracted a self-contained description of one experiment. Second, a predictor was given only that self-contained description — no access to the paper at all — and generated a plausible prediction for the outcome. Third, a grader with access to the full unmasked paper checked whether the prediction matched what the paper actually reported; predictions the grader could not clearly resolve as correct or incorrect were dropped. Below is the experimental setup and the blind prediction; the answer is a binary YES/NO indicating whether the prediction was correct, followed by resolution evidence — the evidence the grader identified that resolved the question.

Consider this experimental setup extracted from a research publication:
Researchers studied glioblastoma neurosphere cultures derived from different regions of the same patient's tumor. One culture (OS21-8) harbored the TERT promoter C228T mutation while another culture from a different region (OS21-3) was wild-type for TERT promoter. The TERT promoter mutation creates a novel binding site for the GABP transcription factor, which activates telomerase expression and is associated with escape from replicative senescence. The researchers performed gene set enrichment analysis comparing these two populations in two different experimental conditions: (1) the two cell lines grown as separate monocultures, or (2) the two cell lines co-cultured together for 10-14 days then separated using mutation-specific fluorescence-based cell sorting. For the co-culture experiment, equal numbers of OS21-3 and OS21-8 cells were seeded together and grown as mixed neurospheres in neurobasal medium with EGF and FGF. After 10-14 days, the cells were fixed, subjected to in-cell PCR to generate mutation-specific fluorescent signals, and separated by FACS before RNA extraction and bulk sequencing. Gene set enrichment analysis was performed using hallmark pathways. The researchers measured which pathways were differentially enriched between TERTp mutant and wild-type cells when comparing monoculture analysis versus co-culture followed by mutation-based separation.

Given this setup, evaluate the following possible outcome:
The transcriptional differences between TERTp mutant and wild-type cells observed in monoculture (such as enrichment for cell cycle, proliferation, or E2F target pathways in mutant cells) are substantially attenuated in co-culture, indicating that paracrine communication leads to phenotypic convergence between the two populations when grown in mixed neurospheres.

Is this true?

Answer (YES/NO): NO